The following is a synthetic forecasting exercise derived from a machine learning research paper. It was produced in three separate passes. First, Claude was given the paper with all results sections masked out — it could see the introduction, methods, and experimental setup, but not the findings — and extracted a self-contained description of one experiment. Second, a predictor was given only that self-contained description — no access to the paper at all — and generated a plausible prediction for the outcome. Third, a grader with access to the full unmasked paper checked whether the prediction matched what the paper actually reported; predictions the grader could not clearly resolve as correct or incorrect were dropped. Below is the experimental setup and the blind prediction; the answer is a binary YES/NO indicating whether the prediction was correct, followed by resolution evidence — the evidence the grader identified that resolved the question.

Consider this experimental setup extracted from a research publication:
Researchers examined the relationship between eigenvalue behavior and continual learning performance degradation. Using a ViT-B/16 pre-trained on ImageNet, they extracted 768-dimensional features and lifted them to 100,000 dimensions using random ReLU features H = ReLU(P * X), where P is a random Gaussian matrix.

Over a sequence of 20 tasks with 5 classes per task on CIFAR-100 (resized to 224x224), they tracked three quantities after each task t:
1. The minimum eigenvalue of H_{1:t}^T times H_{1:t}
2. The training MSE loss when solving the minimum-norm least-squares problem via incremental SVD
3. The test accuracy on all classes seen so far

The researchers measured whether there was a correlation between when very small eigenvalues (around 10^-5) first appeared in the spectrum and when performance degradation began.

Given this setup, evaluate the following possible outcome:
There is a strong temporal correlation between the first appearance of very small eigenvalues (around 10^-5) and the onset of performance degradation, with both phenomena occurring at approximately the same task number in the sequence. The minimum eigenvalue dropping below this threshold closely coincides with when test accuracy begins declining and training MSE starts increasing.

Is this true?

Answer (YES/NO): YES